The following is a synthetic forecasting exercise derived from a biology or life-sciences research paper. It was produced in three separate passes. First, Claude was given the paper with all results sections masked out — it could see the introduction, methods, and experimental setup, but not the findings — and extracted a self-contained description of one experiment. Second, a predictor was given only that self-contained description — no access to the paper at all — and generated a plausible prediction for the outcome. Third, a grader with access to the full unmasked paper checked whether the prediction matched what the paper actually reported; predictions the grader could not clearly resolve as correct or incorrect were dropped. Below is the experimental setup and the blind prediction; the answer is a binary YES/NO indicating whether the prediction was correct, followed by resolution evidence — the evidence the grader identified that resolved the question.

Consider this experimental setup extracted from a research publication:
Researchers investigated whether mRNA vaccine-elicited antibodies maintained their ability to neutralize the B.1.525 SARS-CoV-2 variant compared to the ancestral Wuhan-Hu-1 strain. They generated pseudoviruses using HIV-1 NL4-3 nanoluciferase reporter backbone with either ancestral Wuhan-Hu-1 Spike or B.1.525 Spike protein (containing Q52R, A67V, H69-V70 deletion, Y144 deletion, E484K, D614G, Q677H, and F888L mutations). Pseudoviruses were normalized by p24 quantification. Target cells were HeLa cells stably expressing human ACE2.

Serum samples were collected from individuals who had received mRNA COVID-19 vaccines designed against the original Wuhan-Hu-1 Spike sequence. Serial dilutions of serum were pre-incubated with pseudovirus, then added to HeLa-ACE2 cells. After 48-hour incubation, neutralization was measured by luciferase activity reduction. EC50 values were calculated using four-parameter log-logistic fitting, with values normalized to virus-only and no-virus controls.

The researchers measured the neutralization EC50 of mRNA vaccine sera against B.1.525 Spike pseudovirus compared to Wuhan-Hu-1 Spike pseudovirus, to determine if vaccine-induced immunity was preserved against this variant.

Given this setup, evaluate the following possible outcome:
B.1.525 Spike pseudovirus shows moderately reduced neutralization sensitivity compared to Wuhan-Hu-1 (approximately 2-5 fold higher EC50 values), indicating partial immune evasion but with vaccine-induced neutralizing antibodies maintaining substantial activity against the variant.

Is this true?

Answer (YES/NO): NO